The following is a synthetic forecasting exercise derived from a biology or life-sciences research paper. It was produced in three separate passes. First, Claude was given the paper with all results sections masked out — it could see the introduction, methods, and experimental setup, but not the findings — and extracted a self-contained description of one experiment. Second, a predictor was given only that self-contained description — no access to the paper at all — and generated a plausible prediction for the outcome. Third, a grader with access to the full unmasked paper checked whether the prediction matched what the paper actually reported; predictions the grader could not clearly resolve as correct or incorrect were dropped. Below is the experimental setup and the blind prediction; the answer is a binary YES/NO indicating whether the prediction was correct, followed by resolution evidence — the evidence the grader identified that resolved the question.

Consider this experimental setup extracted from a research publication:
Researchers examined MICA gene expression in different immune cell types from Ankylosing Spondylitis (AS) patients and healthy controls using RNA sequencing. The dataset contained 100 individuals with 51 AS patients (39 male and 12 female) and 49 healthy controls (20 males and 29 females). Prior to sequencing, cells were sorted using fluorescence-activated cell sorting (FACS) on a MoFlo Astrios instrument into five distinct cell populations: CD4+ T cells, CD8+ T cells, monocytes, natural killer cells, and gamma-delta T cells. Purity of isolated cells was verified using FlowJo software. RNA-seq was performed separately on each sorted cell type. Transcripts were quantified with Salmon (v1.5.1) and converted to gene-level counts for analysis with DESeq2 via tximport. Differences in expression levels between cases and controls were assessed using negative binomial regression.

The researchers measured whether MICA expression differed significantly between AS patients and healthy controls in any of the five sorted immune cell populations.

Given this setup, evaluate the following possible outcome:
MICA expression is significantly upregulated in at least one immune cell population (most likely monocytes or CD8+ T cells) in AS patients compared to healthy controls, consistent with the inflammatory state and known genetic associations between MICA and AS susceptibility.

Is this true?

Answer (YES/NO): NO